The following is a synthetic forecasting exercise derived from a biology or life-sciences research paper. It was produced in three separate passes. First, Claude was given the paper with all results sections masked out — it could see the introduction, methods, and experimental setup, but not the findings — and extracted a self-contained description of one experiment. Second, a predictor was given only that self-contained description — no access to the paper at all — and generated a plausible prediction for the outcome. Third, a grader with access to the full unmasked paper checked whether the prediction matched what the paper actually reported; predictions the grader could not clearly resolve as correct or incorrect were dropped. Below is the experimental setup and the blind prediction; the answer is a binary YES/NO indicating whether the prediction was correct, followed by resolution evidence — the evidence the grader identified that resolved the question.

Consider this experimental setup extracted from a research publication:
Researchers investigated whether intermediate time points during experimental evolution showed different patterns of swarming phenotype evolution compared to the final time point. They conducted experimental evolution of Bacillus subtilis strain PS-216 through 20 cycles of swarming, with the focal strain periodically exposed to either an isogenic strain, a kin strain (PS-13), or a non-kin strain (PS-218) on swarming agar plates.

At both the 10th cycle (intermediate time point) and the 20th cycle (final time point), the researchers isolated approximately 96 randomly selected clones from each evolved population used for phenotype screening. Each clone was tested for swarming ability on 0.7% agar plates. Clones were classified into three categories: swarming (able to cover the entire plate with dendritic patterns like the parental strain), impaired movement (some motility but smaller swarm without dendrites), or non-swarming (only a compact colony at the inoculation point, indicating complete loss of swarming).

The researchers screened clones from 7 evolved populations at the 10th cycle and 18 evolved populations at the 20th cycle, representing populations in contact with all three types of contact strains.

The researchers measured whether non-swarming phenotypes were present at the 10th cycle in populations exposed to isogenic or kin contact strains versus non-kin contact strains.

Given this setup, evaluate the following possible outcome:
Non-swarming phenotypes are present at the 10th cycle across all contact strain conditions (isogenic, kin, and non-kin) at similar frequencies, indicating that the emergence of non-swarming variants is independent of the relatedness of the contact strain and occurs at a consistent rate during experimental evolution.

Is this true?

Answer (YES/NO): NO